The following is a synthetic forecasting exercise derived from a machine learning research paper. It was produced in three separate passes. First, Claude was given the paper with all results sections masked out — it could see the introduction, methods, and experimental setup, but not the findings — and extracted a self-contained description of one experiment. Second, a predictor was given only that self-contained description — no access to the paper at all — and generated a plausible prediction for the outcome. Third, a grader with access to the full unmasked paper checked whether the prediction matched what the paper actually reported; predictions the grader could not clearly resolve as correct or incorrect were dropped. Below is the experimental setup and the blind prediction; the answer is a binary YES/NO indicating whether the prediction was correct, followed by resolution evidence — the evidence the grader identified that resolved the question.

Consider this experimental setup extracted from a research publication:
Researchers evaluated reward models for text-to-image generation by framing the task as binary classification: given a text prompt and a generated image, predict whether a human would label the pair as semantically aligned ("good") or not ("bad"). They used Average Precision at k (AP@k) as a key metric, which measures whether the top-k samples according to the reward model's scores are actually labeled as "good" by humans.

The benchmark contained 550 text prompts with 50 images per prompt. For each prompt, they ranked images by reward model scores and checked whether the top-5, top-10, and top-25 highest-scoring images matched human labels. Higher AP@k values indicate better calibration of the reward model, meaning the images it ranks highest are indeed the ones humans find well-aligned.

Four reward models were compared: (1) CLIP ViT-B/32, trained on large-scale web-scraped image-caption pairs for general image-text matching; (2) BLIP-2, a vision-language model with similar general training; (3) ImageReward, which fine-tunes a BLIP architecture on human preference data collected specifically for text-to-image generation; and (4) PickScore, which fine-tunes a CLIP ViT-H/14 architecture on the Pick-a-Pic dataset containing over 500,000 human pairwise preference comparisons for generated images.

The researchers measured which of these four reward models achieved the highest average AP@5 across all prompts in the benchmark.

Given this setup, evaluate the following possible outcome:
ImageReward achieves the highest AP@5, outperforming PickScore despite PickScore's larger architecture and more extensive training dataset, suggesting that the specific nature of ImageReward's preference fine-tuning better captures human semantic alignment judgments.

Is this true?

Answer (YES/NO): NO